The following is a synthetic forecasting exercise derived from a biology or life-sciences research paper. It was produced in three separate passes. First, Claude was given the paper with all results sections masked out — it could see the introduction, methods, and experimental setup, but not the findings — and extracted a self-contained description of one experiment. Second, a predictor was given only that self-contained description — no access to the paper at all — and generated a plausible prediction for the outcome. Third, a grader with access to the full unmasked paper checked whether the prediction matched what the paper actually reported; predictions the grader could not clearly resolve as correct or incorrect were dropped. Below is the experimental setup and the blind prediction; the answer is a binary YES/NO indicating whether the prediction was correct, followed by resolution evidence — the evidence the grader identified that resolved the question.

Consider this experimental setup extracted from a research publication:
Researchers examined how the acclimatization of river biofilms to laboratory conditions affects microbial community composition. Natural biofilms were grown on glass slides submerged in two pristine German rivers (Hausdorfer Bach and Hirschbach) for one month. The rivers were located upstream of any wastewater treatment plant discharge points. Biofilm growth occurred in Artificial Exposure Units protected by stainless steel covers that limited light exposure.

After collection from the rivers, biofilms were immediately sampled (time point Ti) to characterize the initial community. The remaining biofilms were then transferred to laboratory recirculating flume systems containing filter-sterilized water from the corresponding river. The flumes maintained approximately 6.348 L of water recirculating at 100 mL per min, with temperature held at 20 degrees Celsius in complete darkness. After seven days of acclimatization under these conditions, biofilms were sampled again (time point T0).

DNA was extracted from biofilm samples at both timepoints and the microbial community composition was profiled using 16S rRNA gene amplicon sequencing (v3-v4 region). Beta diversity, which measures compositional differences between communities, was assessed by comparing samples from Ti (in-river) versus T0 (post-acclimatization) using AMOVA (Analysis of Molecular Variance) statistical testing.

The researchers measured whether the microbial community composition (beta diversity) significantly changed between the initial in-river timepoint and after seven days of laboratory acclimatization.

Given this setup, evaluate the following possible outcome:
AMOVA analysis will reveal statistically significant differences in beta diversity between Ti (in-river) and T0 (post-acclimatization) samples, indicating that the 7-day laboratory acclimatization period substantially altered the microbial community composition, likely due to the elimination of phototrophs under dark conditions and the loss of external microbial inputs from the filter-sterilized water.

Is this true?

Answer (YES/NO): YES